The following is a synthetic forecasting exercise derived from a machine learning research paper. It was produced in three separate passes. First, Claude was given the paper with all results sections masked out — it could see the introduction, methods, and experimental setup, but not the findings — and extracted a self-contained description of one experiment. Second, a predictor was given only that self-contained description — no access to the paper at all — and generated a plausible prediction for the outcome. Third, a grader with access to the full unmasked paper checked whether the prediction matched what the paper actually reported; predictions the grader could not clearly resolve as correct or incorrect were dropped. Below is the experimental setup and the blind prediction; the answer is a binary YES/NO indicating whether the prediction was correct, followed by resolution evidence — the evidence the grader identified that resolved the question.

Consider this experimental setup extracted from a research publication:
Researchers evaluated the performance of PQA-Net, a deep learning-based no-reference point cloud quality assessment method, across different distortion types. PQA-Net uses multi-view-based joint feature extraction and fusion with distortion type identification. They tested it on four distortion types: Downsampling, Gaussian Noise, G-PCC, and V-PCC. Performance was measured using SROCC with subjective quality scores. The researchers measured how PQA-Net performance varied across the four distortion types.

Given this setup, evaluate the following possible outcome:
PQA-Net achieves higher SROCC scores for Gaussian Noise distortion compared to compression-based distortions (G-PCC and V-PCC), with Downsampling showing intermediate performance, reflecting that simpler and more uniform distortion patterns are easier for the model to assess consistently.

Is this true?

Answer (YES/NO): NO